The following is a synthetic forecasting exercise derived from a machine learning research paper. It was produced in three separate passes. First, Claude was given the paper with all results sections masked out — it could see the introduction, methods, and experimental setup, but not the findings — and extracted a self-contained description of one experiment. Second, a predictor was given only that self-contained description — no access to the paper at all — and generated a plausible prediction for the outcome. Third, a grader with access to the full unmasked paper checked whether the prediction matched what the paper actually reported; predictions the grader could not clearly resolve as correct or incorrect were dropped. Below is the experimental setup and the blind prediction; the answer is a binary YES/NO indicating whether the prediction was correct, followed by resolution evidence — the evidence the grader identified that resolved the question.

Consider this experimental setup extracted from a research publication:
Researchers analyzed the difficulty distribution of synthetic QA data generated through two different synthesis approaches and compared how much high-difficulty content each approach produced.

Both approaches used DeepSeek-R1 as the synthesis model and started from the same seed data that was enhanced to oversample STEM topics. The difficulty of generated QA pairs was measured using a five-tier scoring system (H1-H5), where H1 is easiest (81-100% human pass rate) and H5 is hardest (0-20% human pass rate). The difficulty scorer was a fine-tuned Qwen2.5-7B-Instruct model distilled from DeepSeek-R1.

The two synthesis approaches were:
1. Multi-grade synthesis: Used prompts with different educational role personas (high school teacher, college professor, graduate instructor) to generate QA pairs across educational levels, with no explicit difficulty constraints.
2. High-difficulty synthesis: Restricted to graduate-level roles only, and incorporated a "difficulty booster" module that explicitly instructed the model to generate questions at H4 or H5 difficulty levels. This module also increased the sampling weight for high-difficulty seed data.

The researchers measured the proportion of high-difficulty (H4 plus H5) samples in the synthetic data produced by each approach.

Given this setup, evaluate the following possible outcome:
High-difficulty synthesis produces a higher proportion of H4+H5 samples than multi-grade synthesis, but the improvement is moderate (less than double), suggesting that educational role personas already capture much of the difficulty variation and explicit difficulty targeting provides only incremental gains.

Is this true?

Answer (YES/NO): NO